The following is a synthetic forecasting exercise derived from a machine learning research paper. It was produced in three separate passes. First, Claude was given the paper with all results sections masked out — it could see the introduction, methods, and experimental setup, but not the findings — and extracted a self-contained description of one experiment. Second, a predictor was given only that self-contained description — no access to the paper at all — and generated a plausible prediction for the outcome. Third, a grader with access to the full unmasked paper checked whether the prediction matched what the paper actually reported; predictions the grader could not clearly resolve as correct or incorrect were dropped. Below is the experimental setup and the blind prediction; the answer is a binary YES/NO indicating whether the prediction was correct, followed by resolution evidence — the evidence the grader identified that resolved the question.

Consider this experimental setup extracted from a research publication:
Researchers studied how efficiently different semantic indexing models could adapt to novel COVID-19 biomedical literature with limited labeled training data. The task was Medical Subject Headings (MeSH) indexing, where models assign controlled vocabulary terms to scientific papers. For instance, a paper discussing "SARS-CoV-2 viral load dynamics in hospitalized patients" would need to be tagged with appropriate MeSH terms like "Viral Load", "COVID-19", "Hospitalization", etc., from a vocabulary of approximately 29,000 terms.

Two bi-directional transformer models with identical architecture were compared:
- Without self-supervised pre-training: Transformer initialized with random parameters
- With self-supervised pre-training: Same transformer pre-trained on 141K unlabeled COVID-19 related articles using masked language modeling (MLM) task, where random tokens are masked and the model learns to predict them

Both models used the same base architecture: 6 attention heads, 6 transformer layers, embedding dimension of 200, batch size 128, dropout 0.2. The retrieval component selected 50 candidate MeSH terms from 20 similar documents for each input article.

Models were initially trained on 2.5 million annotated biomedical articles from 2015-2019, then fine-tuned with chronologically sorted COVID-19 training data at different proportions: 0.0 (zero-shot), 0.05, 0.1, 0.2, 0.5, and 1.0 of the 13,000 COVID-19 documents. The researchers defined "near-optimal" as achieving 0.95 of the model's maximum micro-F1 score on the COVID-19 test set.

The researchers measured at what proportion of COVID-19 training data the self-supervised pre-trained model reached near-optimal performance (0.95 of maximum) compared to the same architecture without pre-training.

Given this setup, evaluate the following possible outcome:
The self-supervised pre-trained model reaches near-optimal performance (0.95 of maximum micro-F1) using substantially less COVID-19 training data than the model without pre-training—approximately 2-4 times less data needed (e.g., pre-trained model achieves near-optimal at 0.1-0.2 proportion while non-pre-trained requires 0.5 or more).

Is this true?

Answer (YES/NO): YES